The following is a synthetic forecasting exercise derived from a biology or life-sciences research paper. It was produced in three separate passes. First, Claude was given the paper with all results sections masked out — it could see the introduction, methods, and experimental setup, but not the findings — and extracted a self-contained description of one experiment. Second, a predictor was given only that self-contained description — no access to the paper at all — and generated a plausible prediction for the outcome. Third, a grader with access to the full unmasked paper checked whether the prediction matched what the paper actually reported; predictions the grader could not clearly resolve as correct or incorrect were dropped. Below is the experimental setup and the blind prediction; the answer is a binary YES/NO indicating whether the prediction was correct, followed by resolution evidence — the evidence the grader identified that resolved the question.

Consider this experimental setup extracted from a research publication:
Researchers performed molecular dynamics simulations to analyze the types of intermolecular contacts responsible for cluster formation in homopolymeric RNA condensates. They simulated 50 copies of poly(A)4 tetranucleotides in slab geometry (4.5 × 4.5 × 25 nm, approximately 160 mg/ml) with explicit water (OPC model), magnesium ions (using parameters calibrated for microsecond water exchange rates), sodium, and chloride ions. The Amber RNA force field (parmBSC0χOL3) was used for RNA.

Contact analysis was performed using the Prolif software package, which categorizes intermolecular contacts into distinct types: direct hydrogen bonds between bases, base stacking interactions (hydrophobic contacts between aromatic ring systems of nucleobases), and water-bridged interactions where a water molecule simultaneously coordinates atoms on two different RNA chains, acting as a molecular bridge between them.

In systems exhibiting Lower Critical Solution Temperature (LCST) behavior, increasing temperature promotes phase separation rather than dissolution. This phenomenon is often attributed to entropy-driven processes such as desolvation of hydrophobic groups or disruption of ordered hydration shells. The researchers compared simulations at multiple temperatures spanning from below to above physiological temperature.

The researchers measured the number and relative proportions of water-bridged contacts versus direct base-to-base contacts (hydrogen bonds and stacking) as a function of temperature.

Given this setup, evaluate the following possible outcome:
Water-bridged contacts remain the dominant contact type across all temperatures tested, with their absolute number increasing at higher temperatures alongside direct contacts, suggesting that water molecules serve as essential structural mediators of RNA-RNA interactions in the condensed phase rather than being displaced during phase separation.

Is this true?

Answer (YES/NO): NO